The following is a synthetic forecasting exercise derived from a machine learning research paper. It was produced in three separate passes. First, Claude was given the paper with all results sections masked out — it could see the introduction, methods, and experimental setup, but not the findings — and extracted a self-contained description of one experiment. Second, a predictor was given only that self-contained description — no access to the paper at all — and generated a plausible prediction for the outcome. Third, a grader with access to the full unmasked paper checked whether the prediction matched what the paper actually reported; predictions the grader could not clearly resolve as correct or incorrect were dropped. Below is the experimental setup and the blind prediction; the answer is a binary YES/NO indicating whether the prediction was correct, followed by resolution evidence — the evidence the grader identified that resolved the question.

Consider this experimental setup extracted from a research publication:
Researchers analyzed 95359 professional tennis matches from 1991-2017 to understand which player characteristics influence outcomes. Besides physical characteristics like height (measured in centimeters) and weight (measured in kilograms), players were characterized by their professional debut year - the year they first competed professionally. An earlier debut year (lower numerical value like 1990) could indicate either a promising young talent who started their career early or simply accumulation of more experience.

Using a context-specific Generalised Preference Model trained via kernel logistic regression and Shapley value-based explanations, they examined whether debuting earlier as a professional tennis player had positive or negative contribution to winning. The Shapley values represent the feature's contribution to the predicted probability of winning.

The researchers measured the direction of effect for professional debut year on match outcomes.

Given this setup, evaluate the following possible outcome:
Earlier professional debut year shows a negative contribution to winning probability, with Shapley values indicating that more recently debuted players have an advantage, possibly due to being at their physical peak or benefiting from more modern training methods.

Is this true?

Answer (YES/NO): NO